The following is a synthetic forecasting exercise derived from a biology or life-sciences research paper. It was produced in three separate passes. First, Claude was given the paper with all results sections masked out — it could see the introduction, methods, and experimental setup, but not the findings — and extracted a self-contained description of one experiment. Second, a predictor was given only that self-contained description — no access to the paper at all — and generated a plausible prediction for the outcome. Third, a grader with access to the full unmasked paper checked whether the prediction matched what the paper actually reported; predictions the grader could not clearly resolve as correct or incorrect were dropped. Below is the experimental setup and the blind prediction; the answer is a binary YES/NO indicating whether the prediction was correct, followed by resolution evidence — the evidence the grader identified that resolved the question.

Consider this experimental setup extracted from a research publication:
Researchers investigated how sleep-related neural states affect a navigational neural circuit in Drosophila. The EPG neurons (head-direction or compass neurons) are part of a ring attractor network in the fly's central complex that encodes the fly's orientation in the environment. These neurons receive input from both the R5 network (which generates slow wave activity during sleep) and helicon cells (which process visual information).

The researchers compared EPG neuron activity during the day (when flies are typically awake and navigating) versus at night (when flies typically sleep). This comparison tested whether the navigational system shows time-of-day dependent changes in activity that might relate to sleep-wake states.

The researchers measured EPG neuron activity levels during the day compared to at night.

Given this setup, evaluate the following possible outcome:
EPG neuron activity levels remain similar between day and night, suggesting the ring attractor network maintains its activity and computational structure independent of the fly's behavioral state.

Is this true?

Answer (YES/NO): NO